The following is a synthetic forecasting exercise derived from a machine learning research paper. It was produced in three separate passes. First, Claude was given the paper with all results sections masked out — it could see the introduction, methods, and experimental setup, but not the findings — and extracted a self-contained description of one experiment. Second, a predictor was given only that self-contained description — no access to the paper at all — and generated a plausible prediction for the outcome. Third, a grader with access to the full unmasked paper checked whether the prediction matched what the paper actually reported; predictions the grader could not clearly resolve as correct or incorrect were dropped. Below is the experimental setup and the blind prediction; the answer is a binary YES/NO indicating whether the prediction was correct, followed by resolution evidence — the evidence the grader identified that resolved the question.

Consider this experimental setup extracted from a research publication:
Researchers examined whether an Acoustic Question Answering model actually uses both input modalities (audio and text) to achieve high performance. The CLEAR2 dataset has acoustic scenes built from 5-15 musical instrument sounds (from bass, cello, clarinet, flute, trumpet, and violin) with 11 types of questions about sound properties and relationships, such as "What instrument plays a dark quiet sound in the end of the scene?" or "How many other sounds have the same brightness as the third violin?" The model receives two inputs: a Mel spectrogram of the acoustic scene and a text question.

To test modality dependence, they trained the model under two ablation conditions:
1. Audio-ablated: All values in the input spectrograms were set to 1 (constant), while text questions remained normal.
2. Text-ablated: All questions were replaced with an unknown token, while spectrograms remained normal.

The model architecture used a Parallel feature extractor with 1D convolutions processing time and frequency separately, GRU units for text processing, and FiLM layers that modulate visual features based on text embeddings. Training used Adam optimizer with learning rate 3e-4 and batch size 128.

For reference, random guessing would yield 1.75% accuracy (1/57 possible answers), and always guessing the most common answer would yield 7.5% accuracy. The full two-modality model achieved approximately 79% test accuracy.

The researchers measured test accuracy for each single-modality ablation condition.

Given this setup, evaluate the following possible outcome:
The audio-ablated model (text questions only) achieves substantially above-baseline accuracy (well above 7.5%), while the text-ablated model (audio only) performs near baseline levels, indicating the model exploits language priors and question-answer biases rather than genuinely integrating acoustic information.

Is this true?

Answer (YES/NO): NO